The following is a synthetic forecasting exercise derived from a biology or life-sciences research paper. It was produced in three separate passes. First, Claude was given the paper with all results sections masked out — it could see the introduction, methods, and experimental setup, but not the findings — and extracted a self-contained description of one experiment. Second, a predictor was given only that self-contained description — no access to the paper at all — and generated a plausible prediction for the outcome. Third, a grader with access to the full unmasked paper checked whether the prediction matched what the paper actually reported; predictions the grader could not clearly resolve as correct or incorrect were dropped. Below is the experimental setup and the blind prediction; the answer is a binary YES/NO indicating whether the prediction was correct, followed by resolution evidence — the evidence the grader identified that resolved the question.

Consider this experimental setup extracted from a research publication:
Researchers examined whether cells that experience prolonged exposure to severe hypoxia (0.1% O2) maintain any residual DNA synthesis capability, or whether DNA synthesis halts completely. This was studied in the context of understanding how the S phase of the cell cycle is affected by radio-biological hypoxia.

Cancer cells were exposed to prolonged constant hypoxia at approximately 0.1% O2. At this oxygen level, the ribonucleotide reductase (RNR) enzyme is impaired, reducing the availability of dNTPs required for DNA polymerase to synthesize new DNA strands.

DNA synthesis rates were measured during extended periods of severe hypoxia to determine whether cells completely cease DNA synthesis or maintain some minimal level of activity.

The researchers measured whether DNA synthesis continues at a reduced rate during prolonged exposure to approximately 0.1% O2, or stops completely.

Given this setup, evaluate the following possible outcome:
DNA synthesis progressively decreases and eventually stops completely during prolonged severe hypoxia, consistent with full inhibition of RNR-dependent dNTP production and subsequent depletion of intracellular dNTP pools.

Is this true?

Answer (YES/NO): NO